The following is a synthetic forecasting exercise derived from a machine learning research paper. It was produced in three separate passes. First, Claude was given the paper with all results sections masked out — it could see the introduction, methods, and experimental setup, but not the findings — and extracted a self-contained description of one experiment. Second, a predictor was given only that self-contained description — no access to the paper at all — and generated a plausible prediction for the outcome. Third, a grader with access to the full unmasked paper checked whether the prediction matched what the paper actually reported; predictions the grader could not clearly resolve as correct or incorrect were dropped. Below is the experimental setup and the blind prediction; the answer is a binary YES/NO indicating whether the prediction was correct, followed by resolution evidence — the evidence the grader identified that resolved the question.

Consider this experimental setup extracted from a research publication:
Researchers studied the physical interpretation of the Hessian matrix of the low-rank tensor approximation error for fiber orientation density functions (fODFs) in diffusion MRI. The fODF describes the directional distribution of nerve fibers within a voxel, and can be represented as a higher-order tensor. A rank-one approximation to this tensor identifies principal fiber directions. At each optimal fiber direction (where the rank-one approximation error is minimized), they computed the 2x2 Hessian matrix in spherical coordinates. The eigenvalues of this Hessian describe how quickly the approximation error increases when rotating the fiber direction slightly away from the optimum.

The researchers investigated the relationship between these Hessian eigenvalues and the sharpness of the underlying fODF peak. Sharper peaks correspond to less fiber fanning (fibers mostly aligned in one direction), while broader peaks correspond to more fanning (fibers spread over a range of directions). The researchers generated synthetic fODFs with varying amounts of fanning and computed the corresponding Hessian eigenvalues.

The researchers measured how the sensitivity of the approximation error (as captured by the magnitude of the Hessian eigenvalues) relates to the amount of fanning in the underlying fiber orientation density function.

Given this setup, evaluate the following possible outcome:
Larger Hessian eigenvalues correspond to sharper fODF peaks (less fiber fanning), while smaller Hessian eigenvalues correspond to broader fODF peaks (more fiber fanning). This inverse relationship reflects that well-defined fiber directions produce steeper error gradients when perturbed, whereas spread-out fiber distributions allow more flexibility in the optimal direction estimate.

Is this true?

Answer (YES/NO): YES